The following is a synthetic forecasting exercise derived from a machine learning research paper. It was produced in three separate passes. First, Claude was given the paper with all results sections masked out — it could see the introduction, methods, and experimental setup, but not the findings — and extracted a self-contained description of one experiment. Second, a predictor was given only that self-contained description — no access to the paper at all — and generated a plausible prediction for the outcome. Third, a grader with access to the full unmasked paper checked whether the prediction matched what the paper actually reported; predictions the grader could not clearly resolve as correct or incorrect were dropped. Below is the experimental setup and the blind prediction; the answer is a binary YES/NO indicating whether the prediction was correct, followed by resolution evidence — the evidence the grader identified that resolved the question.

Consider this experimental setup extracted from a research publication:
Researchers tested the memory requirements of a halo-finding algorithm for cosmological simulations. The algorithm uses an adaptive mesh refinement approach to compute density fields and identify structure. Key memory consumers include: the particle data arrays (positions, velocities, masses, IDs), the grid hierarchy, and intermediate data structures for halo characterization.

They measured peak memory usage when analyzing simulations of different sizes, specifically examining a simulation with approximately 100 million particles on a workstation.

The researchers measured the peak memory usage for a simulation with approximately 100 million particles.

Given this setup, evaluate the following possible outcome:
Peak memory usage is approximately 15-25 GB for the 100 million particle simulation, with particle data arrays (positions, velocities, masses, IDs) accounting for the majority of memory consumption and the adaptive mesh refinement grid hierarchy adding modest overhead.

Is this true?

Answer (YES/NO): NO